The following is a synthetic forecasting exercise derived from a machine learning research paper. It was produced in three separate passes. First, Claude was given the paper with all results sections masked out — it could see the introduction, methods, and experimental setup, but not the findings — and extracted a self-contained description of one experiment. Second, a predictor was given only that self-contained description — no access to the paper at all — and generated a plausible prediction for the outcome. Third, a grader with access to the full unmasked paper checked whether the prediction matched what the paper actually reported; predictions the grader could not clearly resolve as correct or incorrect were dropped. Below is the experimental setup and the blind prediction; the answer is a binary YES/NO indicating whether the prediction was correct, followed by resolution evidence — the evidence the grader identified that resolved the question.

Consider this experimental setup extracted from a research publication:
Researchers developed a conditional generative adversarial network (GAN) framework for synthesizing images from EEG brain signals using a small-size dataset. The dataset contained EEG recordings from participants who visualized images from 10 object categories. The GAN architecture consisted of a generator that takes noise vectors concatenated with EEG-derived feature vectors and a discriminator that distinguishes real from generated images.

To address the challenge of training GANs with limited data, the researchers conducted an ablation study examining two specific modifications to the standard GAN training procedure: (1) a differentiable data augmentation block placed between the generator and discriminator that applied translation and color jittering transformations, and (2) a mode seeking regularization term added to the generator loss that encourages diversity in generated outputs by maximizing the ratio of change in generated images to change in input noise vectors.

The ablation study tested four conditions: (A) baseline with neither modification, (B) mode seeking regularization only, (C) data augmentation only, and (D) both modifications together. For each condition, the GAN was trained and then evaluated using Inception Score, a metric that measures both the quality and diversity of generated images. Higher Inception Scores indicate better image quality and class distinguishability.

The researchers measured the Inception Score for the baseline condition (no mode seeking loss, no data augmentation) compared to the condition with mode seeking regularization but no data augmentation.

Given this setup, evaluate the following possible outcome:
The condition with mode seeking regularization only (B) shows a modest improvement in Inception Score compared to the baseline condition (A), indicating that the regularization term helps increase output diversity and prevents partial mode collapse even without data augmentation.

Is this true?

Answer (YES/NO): YES